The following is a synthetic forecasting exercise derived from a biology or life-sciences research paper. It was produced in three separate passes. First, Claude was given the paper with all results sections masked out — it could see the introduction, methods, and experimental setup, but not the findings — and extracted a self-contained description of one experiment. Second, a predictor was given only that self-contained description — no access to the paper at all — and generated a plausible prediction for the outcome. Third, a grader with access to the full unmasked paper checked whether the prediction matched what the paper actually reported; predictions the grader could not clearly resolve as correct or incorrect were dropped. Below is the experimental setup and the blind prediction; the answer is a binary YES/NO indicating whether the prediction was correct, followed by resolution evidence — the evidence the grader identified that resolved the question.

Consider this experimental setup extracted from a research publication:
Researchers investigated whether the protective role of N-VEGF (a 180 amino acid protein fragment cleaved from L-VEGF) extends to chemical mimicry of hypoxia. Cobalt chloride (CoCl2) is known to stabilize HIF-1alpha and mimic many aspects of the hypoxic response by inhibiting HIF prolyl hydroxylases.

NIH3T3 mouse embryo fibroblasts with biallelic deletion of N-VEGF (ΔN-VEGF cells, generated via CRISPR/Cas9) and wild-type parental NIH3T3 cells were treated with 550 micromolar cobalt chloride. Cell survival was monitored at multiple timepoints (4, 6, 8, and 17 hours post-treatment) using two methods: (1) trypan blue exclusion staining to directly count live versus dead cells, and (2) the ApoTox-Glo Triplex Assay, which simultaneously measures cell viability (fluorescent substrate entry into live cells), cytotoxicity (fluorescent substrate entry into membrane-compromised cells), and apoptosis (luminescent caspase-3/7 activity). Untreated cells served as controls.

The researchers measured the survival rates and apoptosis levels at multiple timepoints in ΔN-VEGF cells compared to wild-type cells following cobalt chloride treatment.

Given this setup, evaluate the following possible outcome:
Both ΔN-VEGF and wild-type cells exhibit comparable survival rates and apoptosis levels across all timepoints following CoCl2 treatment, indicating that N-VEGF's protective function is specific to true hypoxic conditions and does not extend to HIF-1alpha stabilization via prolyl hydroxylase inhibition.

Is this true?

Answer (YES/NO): NO